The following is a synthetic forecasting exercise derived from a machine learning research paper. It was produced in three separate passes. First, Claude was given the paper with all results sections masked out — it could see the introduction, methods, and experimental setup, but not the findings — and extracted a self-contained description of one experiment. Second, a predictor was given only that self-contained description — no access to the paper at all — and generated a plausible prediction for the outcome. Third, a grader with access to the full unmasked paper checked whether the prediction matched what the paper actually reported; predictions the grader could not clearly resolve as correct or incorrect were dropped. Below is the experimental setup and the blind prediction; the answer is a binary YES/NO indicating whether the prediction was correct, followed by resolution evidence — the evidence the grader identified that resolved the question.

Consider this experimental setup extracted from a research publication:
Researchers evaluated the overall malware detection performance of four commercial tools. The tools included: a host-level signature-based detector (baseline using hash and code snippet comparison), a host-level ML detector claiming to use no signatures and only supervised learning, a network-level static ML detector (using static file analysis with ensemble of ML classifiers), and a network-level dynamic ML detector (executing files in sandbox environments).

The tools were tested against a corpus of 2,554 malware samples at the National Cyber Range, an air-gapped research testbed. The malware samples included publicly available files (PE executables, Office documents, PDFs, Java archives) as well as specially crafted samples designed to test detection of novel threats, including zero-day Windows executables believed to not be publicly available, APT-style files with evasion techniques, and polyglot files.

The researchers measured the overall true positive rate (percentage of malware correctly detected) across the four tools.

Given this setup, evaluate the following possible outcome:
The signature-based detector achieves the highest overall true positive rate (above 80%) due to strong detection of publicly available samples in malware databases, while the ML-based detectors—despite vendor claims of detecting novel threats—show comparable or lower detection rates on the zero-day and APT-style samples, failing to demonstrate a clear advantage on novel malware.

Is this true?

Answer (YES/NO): NO